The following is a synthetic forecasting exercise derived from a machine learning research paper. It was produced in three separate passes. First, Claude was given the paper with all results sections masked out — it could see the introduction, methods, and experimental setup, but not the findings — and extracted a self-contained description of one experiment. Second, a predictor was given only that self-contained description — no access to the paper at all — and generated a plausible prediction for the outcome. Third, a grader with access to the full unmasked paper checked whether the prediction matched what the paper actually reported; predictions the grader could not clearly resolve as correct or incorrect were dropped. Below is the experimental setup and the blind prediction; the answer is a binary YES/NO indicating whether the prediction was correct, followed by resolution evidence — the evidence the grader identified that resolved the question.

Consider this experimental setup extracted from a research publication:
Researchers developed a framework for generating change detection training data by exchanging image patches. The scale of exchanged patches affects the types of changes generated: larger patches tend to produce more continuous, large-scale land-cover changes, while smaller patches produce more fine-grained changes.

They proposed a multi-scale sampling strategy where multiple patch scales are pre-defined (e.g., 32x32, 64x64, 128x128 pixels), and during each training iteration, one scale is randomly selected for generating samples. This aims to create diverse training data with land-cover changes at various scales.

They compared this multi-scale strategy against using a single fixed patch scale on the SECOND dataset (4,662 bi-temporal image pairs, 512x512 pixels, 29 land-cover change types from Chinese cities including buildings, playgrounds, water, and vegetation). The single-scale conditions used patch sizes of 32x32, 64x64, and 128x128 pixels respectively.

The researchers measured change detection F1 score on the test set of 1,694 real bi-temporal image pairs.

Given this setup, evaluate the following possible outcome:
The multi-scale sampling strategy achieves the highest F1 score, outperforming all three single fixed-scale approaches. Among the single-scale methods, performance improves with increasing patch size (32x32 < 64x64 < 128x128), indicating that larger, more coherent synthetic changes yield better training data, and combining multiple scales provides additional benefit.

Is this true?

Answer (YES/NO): NO